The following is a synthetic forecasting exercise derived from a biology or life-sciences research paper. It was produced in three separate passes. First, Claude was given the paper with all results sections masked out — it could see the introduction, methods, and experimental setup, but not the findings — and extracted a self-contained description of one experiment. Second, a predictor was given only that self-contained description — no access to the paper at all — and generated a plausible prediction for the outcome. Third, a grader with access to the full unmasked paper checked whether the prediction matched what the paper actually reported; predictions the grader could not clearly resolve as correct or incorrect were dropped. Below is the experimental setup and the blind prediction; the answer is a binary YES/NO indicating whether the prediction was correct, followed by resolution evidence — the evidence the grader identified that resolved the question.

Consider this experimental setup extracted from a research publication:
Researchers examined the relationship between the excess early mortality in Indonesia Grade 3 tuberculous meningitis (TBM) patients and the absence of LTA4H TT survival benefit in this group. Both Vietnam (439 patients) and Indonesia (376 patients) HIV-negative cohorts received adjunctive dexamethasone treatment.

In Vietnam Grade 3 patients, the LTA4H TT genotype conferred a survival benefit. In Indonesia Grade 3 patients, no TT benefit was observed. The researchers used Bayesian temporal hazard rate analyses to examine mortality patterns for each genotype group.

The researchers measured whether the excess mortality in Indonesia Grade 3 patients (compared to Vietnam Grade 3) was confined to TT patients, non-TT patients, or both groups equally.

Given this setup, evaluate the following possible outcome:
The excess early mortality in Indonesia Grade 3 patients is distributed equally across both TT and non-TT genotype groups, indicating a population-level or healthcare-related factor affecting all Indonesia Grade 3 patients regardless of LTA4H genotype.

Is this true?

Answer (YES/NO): YES